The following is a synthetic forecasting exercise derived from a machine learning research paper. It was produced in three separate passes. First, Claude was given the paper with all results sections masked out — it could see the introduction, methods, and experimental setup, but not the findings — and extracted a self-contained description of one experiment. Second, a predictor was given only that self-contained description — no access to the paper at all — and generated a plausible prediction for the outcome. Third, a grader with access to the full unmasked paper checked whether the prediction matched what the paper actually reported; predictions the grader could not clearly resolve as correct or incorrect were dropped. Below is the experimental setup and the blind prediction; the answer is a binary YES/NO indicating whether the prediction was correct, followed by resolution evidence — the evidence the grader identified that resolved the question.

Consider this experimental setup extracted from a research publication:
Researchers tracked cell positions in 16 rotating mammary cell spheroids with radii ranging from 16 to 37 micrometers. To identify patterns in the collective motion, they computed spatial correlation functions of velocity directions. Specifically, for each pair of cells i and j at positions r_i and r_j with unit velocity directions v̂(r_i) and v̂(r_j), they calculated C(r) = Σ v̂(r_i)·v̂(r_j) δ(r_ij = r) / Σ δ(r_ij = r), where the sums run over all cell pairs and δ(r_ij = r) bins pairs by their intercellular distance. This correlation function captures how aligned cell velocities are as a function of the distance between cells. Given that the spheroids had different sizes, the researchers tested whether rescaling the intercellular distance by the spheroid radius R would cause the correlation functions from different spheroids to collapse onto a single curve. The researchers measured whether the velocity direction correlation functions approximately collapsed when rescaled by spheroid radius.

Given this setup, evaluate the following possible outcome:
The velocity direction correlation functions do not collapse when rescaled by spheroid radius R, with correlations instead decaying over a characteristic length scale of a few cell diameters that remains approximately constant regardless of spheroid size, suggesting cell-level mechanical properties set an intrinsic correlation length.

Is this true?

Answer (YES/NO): NO